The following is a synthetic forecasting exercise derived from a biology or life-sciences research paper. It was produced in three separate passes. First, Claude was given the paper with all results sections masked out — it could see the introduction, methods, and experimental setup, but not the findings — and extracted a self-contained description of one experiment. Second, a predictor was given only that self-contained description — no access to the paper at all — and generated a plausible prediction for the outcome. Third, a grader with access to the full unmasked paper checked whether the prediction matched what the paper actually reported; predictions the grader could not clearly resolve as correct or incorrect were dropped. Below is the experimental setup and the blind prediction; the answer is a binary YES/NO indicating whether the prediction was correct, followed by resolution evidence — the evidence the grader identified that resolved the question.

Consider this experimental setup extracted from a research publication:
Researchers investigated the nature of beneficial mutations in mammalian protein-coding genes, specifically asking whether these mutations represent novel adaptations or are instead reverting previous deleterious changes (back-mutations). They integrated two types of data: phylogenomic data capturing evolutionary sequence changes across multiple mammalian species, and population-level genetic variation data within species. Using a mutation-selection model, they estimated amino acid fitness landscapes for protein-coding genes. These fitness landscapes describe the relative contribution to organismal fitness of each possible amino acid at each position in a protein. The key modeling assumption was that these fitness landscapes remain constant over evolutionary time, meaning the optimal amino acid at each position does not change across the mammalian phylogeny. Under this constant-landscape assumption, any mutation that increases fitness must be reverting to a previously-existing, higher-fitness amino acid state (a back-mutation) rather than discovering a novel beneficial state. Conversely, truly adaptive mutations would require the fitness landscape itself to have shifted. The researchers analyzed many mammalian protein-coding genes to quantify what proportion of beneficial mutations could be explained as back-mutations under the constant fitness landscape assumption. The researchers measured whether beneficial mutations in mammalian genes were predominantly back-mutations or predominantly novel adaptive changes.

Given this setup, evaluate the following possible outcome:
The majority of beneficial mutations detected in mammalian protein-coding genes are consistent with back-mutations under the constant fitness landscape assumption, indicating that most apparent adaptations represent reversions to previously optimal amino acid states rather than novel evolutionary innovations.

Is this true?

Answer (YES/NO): NO